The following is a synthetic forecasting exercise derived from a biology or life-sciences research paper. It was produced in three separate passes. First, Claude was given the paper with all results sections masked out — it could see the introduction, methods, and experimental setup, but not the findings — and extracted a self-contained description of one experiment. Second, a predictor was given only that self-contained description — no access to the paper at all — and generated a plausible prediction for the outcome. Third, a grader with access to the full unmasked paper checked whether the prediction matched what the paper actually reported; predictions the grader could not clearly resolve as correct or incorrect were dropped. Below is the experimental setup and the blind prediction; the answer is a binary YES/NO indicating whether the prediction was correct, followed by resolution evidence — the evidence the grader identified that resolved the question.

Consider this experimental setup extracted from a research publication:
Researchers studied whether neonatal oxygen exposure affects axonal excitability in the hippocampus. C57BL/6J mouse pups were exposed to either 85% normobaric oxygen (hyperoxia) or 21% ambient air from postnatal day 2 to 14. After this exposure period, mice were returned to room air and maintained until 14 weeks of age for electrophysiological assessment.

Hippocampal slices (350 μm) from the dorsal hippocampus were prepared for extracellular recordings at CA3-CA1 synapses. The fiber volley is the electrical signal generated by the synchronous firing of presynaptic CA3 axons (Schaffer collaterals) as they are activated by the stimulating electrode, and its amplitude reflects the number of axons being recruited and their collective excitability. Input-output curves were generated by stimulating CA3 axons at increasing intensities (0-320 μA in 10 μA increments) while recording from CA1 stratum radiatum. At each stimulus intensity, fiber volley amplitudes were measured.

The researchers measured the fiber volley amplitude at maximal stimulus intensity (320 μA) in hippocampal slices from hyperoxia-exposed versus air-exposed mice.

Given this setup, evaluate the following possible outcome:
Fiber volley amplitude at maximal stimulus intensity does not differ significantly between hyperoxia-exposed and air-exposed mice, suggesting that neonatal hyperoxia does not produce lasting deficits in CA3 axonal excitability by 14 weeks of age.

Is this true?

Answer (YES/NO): NO